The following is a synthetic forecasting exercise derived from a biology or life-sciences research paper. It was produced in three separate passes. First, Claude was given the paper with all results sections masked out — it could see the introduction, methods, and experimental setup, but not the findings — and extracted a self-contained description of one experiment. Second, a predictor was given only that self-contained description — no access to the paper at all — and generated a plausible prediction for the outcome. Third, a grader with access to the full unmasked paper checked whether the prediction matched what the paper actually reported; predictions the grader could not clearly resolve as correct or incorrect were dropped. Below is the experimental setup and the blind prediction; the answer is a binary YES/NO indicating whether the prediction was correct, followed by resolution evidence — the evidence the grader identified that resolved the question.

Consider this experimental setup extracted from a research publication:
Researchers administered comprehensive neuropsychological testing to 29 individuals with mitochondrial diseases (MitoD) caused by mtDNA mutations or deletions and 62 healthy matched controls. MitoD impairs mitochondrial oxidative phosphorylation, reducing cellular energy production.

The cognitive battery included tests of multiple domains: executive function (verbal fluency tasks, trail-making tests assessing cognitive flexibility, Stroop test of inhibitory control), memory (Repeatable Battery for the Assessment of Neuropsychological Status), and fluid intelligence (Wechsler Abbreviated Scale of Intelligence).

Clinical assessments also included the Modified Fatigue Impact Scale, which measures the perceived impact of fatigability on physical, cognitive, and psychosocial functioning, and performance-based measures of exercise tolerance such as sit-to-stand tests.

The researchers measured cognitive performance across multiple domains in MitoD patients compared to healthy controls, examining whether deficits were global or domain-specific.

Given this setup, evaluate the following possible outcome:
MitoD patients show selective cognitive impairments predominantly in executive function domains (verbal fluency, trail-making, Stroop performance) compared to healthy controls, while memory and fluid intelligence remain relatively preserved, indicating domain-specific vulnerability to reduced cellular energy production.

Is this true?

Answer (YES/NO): NO